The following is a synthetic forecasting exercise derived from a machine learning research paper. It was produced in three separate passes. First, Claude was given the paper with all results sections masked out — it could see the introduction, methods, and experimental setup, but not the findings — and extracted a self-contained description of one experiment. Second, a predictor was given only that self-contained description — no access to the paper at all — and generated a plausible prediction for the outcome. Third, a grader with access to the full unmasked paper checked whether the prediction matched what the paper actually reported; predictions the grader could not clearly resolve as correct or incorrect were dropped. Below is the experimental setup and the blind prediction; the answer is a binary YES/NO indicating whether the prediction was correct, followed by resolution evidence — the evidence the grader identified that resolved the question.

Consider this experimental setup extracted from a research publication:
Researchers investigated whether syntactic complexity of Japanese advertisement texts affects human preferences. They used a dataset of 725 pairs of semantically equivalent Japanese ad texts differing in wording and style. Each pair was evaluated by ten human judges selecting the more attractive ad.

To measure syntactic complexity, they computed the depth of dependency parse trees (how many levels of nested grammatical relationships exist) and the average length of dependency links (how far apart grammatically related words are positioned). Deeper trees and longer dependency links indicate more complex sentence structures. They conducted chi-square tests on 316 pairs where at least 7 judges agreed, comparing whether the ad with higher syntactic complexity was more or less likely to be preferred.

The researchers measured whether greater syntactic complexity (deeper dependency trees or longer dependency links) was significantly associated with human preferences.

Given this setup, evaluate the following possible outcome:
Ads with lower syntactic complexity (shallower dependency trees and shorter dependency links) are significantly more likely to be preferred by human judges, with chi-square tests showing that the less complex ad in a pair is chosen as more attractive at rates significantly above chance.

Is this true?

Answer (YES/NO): NO